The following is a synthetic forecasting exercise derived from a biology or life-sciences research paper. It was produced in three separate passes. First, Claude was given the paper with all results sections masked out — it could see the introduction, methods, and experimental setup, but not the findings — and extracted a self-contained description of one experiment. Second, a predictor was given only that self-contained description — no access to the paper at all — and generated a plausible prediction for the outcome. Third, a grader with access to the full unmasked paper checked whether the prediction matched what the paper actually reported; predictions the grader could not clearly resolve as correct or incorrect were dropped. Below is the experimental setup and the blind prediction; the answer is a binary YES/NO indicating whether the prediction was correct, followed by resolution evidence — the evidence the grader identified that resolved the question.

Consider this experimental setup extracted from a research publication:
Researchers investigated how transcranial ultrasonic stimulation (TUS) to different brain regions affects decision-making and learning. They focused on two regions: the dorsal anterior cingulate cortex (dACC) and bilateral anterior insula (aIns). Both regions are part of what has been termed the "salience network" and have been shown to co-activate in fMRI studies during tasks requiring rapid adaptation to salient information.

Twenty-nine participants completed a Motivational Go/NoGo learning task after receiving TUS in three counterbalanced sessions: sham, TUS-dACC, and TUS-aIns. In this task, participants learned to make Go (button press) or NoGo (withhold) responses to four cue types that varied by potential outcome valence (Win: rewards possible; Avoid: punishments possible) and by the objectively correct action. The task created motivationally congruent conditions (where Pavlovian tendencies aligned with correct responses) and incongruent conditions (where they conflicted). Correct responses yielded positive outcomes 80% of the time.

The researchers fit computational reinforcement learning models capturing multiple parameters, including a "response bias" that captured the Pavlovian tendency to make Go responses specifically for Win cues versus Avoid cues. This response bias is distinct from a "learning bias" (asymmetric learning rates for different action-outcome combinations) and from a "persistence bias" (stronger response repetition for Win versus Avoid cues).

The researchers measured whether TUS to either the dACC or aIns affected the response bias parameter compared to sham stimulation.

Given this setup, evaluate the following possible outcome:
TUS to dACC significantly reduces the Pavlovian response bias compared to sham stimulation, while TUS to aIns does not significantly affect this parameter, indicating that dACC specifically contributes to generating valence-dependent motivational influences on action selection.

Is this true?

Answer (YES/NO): NO